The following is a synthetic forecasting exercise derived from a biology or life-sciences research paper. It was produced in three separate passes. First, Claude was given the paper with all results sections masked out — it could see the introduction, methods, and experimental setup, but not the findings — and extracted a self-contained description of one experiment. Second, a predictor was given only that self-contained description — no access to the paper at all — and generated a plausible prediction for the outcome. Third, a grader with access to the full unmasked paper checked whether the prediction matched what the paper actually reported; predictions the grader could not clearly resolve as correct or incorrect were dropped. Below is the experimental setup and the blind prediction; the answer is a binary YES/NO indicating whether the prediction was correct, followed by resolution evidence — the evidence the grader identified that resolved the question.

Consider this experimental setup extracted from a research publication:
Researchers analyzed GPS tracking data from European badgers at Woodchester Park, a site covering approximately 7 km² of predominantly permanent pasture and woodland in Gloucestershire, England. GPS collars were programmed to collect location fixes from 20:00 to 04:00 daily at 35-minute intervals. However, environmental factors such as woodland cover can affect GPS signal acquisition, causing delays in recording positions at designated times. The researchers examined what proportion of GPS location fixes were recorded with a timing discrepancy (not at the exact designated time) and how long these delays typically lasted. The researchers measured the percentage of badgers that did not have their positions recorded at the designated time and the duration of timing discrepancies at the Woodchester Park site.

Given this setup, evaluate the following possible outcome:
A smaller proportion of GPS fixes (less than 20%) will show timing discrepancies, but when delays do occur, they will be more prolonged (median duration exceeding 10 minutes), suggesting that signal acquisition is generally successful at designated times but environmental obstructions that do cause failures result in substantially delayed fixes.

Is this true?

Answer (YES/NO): NO